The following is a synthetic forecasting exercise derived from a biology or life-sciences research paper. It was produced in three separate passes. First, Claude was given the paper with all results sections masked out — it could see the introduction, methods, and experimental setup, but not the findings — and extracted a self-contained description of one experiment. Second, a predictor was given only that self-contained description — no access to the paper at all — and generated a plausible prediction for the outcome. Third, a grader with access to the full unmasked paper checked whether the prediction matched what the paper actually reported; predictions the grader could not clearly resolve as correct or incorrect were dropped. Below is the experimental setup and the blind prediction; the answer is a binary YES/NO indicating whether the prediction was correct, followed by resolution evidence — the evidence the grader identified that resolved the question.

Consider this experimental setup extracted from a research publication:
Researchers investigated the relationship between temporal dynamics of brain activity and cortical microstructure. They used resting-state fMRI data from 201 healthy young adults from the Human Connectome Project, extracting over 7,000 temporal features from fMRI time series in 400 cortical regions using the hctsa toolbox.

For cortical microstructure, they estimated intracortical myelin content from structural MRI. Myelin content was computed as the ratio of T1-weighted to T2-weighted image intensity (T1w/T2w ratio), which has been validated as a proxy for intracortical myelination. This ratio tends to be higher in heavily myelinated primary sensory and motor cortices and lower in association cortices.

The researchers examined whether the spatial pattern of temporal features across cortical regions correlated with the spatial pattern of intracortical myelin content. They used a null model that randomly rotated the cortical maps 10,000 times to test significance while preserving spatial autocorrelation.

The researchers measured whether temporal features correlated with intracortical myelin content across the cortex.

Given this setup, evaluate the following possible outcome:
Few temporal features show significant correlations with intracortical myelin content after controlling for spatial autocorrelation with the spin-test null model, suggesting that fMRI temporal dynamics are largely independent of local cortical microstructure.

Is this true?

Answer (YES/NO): NO